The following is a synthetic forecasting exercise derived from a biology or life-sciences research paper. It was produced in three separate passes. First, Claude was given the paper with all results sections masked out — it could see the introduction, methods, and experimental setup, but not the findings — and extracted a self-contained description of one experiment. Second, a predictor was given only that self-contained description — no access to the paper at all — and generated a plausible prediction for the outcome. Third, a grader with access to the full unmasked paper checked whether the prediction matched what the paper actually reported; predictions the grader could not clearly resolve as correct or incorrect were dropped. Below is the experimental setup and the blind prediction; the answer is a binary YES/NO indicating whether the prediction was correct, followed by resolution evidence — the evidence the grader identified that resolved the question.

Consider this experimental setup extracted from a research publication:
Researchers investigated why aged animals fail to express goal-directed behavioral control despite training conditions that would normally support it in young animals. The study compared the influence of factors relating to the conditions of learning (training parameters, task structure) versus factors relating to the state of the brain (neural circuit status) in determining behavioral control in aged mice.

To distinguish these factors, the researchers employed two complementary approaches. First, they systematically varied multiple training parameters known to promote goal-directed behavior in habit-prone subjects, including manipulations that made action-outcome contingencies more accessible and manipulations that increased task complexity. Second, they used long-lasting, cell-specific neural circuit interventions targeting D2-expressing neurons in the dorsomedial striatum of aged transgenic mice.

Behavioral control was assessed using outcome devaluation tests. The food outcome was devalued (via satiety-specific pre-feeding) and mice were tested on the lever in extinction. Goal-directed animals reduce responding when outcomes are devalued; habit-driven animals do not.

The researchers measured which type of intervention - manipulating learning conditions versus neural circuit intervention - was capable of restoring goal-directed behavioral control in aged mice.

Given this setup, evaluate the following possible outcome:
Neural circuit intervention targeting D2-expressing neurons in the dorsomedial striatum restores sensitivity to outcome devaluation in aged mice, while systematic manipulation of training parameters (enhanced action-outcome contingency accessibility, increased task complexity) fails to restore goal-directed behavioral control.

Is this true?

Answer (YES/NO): YES